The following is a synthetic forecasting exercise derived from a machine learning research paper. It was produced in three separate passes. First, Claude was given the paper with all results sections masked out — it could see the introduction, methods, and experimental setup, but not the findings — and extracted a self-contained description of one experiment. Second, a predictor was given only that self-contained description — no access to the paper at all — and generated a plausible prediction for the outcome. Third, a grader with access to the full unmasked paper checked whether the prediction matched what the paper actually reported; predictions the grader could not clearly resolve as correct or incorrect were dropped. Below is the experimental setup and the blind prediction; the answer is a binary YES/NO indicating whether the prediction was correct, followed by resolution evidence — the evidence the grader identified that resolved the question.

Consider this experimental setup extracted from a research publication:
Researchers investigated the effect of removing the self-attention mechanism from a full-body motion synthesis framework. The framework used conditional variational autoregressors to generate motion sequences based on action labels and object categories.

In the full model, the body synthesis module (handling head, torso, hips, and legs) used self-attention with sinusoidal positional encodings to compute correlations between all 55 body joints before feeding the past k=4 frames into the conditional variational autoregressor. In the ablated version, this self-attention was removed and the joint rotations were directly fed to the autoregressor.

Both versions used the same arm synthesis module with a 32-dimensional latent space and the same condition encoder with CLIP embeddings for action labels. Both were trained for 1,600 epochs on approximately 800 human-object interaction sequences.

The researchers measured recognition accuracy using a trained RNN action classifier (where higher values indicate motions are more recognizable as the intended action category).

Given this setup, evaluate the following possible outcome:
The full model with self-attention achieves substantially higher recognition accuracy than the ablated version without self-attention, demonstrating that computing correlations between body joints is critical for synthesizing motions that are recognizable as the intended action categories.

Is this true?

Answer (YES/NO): NO